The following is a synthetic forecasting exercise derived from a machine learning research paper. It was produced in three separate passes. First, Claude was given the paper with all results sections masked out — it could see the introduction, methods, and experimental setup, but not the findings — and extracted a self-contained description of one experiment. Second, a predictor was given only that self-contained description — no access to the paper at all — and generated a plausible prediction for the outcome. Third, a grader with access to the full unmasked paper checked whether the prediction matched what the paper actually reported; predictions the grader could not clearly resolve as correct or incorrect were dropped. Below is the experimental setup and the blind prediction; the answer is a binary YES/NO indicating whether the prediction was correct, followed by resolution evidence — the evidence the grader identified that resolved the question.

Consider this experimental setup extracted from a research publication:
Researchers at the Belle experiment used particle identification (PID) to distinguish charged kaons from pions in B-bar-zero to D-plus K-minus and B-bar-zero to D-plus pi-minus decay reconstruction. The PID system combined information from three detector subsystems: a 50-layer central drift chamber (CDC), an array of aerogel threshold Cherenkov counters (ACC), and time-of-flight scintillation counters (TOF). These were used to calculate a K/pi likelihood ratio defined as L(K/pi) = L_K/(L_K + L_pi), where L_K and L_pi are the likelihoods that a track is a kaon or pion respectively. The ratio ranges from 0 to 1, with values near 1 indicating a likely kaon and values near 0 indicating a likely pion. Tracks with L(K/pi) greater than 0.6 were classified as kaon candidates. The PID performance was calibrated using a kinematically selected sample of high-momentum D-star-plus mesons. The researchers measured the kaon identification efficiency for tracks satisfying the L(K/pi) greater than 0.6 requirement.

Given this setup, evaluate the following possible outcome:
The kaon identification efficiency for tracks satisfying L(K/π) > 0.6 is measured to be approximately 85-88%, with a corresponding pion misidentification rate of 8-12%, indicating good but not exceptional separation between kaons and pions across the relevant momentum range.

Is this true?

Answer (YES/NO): NO